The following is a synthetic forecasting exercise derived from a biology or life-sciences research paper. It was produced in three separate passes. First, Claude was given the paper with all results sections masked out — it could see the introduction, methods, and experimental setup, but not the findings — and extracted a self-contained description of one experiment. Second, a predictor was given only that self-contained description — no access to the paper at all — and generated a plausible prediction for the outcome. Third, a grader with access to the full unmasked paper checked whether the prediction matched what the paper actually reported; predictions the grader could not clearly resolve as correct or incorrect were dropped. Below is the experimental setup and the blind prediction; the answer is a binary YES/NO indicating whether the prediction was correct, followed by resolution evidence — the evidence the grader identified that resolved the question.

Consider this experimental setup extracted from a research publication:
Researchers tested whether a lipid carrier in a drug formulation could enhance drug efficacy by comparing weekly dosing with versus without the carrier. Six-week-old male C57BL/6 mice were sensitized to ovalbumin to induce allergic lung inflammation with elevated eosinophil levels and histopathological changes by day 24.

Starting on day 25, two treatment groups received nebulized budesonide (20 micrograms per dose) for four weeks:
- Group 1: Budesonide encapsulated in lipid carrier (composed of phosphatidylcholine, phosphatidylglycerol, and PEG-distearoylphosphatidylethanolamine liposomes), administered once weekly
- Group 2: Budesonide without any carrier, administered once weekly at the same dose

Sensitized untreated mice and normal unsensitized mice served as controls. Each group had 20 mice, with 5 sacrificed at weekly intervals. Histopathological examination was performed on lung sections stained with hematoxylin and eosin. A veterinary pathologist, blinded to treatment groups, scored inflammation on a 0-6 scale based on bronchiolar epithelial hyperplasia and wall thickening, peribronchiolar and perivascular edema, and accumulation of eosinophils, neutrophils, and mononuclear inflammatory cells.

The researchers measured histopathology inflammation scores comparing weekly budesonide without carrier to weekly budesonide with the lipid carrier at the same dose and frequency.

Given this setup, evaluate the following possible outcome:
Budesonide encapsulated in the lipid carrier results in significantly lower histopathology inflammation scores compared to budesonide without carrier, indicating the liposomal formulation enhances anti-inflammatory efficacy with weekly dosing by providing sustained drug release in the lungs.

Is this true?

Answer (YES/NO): YES